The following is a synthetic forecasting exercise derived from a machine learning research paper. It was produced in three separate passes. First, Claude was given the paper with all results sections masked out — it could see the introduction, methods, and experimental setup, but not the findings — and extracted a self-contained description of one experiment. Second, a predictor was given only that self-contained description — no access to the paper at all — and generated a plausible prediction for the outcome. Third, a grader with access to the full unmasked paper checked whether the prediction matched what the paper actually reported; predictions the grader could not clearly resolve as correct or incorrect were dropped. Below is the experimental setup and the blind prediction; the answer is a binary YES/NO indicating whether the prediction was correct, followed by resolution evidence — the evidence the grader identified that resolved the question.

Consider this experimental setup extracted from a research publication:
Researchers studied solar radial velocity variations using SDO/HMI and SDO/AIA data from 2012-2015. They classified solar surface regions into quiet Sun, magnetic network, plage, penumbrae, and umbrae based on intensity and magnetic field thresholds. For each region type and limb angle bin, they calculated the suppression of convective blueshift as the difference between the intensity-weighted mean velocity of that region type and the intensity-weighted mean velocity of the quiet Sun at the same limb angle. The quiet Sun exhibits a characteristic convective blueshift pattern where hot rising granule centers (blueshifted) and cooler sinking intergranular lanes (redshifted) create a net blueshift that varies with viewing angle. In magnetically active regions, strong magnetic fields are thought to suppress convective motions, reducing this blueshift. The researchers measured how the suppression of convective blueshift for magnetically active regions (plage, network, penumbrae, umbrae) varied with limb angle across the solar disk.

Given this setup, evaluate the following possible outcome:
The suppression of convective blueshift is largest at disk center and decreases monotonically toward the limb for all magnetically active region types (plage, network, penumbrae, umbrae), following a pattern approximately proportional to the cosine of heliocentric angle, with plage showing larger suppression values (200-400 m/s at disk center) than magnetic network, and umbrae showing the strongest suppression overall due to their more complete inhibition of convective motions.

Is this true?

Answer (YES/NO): NO